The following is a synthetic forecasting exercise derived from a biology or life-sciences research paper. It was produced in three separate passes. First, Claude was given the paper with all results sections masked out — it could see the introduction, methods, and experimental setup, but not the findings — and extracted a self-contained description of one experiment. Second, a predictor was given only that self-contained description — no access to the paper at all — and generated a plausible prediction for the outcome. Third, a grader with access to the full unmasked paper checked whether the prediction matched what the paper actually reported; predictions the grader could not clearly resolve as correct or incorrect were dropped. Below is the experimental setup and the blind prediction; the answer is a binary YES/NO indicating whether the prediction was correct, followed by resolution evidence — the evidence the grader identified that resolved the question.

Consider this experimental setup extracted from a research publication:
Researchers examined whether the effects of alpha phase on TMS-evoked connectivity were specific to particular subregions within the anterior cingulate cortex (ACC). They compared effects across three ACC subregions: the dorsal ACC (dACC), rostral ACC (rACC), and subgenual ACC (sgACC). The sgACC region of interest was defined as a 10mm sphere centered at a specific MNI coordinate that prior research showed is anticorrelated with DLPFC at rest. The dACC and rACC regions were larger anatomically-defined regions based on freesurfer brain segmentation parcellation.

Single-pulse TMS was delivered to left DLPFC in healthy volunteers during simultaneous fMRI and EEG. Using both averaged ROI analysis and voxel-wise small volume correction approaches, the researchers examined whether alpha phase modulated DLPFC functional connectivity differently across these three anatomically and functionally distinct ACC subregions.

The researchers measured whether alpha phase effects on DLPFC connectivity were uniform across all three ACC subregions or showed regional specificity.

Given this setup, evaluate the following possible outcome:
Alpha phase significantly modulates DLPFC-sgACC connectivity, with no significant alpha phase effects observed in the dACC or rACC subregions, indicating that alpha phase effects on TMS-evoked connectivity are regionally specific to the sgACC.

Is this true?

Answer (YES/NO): YES